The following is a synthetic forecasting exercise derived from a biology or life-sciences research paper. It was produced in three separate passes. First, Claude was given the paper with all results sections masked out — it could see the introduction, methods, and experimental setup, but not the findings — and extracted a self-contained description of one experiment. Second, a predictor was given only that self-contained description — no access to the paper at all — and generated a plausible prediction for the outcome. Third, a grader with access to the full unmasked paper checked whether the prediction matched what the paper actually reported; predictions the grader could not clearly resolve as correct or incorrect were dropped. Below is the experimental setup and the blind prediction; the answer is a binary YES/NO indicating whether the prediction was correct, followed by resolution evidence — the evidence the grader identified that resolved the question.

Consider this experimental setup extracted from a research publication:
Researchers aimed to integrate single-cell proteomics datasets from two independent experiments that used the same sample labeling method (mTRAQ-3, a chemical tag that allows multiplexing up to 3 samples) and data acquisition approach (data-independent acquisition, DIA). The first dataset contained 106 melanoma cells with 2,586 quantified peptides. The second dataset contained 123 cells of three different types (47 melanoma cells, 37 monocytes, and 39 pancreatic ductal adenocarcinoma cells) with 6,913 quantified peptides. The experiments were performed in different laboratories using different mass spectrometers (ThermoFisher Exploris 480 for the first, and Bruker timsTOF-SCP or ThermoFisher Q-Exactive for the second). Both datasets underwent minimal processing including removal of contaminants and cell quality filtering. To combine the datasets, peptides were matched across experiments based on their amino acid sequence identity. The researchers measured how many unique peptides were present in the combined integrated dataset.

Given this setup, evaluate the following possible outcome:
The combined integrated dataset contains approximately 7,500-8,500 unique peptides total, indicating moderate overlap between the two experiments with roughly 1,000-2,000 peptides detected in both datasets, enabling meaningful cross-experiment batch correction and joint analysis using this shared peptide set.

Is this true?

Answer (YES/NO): NO